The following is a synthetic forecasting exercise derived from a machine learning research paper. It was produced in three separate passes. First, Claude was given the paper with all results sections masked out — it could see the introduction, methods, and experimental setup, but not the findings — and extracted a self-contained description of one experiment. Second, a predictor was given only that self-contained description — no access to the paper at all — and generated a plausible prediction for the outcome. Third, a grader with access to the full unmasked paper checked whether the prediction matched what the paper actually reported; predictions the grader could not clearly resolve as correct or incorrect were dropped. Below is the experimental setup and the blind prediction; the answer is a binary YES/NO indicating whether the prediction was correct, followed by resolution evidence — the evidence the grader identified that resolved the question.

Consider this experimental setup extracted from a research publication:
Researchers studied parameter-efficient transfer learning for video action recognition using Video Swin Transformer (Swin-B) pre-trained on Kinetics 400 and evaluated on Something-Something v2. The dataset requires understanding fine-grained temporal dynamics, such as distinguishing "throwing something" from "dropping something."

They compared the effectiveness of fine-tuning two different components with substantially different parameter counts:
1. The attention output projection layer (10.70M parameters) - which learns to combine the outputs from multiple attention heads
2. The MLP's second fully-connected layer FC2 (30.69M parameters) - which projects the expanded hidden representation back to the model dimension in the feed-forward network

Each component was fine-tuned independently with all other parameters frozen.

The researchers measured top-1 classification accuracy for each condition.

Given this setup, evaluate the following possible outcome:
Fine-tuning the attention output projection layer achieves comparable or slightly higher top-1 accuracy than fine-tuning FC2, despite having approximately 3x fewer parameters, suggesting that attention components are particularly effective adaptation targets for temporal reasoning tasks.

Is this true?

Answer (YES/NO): YES